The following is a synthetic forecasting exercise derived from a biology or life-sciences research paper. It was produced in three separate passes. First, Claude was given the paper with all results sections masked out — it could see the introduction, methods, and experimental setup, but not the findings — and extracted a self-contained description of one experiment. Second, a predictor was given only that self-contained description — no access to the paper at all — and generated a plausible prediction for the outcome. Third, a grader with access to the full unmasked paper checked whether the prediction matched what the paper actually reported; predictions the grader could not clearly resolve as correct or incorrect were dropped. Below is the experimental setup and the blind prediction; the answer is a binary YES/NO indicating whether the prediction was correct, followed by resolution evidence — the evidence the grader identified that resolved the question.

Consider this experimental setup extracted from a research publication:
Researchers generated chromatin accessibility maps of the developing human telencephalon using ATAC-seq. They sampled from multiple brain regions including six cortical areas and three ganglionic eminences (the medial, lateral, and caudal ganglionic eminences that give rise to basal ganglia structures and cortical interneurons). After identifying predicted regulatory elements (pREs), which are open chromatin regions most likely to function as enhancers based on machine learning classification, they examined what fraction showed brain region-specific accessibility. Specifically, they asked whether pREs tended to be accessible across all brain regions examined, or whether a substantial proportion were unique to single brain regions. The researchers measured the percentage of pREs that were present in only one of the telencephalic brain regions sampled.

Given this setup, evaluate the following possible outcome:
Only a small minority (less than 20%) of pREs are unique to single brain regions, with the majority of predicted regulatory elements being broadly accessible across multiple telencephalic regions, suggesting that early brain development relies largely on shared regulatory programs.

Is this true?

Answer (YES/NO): NO